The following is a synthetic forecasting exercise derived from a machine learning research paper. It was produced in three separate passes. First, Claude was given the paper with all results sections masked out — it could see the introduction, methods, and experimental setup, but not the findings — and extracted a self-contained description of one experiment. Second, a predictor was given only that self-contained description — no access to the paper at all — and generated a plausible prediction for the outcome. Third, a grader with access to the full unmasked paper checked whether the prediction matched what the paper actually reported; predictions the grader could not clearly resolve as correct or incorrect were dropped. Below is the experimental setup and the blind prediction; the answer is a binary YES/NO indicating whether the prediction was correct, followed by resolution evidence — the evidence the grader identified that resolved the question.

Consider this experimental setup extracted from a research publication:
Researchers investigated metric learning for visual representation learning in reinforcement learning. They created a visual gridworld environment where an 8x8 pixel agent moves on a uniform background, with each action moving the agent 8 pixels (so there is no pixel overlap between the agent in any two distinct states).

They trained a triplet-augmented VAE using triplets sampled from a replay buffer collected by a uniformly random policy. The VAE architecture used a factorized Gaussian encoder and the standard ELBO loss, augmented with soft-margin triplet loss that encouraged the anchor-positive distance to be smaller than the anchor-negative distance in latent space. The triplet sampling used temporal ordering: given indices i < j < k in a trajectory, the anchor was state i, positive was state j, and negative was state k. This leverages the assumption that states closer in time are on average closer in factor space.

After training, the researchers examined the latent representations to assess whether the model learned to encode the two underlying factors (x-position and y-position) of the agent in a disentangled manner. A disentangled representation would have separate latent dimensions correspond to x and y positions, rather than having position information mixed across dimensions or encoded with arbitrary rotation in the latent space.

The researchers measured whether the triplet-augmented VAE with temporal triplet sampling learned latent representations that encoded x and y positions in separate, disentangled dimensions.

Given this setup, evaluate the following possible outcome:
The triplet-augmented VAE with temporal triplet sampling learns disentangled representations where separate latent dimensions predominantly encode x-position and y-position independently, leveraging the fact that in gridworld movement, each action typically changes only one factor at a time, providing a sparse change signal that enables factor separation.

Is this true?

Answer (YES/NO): NO